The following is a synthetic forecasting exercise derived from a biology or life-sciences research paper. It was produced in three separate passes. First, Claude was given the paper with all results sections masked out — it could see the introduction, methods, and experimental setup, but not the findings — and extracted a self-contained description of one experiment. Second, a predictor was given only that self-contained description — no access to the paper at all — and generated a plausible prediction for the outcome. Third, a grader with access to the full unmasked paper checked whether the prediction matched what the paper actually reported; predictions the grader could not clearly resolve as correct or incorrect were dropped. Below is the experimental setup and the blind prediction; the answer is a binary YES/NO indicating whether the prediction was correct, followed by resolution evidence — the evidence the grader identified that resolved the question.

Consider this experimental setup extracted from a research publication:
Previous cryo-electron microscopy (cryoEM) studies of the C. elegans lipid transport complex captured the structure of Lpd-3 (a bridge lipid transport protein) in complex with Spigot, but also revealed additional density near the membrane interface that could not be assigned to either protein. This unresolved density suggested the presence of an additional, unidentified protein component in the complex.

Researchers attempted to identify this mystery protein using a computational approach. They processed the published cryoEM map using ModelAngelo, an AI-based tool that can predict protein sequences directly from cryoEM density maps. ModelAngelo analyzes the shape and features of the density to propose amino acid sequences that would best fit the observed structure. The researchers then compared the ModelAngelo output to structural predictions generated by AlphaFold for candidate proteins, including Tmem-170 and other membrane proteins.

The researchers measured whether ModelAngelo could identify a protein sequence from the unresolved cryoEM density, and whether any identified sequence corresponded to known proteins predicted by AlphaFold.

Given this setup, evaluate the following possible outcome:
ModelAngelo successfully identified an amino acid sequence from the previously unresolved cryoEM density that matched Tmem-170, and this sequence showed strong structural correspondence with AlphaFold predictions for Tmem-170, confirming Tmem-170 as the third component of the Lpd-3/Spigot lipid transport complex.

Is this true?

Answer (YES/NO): YES